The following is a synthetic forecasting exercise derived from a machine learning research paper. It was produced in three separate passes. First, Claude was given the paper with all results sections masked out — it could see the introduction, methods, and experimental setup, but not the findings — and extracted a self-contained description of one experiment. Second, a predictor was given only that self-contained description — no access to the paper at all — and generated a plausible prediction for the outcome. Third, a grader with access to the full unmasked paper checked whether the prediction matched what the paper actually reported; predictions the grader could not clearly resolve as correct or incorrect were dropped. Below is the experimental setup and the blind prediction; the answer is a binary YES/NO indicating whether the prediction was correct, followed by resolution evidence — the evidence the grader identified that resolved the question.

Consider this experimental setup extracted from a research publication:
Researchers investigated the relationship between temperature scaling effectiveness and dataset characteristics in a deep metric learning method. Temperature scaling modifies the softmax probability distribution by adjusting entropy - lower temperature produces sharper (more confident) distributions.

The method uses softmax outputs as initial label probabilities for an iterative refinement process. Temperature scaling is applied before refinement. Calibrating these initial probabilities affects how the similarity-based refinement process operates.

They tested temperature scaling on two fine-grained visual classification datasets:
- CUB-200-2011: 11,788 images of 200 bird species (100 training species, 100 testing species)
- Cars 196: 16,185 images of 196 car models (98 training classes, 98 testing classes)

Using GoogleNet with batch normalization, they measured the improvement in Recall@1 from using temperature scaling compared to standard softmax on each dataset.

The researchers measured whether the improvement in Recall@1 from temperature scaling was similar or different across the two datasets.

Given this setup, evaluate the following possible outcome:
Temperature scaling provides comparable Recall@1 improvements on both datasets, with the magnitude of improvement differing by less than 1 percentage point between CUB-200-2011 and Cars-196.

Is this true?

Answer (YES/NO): YES